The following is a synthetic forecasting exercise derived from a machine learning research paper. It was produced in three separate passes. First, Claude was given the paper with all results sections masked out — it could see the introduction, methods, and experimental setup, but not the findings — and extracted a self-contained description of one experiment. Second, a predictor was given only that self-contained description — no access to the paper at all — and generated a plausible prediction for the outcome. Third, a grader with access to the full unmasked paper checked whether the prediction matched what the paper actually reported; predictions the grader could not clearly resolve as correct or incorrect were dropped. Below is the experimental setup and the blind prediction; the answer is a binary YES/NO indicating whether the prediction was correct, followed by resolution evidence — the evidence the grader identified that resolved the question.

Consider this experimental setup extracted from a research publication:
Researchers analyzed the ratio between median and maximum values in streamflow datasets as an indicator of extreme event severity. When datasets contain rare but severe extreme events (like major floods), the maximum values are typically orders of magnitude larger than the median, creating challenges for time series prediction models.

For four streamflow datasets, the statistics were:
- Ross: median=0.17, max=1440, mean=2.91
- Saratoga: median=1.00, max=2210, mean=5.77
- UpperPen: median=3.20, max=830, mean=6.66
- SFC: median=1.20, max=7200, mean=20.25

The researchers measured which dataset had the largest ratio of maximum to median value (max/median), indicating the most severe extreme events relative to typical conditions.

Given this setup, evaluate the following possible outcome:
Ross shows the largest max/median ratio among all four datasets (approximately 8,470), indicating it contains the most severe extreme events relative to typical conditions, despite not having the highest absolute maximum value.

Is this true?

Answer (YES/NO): YES